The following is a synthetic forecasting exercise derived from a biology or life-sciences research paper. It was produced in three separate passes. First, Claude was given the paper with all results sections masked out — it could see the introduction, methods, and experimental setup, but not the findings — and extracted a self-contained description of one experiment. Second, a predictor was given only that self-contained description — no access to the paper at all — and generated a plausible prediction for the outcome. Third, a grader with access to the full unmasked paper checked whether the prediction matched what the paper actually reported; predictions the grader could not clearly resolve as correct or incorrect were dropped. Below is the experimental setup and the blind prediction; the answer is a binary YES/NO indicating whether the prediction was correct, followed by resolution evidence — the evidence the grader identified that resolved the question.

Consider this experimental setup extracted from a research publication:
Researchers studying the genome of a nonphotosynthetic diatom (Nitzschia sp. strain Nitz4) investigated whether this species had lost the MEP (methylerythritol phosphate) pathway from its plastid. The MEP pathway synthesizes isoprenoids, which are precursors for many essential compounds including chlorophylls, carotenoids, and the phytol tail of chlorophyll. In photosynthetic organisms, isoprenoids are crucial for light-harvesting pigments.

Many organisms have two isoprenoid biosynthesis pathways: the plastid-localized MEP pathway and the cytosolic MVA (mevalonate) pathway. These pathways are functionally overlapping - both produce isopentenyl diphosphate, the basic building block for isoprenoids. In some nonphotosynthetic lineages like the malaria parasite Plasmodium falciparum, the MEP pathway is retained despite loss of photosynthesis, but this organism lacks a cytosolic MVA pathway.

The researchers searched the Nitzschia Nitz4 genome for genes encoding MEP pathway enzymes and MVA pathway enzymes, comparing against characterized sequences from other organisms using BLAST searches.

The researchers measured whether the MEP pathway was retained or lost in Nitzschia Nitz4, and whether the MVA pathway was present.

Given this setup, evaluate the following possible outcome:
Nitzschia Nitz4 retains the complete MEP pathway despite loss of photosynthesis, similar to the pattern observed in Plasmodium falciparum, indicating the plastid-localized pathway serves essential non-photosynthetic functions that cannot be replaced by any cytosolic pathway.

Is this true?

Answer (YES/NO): NO